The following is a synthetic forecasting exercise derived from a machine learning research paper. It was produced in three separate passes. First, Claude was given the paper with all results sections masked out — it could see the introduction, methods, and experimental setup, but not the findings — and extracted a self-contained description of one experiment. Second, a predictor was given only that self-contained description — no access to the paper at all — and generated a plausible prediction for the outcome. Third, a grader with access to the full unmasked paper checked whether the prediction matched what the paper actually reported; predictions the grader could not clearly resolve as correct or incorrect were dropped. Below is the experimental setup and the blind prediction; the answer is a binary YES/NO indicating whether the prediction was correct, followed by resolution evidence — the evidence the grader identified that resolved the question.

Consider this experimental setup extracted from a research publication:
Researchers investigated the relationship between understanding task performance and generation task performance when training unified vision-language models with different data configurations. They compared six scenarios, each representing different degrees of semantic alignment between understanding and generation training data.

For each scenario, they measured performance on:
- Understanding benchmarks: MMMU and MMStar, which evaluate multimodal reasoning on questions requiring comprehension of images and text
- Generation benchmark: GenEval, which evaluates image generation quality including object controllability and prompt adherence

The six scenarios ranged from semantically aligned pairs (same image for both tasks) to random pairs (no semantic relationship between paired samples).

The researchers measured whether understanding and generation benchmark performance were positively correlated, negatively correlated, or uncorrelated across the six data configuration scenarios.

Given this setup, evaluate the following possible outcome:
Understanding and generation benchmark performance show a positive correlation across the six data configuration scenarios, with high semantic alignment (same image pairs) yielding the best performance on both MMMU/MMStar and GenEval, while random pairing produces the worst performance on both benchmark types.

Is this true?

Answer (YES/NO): NO